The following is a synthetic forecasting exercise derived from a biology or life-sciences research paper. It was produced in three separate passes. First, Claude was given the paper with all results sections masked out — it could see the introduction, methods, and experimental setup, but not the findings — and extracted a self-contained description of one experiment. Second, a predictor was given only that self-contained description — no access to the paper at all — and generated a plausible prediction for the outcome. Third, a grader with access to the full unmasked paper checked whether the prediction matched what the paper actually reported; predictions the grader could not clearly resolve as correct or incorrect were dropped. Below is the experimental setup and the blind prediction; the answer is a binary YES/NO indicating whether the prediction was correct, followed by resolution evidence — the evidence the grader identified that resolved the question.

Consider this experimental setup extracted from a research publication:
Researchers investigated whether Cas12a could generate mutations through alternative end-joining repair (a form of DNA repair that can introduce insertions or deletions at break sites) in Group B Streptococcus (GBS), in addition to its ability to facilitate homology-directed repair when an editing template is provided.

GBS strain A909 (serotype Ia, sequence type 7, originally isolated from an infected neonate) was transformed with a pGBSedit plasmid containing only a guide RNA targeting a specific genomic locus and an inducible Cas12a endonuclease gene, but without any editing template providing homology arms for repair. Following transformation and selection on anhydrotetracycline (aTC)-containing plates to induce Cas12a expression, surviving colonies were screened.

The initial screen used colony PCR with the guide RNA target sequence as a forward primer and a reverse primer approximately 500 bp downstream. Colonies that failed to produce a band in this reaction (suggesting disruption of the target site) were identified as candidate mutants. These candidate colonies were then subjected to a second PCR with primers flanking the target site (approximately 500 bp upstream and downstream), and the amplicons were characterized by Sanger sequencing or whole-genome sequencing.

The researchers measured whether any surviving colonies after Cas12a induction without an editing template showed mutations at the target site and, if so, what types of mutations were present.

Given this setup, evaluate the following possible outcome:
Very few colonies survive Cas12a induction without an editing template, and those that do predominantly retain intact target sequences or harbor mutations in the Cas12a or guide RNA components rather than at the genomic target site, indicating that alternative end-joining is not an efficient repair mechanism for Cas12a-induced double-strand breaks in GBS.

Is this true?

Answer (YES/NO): NO